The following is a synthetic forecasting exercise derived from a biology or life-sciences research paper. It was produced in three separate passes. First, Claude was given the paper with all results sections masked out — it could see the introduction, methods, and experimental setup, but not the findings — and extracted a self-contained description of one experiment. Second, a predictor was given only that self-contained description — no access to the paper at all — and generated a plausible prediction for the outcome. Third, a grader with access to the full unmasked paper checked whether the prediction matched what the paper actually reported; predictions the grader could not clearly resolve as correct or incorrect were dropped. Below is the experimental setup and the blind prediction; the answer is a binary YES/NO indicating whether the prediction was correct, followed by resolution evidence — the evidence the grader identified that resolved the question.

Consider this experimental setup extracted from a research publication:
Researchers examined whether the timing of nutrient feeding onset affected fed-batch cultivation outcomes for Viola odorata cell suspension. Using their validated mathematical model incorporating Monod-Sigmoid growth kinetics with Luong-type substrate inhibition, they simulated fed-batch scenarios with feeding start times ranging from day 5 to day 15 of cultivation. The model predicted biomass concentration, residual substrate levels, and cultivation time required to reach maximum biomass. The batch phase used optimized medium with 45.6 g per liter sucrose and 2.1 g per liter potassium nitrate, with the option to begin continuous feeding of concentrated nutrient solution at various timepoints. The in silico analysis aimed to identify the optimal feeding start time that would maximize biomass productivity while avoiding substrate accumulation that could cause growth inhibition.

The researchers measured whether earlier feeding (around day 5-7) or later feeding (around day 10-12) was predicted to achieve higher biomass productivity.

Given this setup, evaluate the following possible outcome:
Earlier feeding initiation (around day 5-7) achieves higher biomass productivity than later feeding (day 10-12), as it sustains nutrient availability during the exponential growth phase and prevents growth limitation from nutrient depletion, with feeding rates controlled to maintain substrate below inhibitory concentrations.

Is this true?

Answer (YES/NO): NO